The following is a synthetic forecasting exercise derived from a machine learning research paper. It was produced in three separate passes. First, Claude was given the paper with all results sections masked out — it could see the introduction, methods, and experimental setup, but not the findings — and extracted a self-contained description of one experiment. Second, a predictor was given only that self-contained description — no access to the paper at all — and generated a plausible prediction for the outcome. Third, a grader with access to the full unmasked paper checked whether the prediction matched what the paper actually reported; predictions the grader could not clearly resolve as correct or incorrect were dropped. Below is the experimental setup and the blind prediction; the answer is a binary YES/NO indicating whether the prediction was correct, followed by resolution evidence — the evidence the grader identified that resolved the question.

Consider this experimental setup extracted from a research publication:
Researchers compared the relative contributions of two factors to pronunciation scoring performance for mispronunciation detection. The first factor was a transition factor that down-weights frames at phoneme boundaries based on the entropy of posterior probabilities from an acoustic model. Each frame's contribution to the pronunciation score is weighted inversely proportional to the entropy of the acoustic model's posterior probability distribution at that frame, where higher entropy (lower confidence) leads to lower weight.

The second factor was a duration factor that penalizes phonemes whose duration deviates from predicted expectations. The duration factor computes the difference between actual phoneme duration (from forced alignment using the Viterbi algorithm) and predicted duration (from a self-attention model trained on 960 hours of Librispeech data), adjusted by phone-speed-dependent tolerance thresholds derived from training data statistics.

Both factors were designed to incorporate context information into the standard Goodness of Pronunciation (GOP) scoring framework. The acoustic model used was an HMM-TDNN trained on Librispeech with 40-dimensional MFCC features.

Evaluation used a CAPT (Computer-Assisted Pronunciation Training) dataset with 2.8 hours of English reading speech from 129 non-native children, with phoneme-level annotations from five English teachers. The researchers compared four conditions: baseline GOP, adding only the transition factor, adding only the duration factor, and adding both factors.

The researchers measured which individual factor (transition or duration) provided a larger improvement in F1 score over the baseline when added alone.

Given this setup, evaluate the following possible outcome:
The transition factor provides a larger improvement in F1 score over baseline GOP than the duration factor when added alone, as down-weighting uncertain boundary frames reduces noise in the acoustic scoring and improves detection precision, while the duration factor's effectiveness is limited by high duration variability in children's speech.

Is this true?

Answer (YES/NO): YES